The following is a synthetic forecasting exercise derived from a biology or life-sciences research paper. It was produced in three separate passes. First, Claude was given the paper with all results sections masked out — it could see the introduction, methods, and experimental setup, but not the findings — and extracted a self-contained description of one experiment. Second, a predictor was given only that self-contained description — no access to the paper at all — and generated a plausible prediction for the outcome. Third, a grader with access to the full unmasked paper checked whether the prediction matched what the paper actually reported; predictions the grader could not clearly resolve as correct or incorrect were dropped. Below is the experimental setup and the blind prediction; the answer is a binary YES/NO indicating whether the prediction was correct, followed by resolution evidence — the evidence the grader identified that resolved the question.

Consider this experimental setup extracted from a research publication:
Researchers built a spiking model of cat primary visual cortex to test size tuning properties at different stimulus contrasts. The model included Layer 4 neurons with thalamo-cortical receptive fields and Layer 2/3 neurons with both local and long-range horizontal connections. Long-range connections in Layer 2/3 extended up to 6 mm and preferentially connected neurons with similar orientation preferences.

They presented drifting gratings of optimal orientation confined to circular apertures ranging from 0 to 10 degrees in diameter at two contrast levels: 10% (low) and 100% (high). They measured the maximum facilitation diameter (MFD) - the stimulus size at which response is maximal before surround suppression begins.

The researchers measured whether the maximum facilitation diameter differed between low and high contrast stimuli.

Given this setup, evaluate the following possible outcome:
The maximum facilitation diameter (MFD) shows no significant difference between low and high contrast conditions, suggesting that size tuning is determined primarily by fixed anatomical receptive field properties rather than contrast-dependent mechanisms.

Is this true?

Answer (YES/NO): NO